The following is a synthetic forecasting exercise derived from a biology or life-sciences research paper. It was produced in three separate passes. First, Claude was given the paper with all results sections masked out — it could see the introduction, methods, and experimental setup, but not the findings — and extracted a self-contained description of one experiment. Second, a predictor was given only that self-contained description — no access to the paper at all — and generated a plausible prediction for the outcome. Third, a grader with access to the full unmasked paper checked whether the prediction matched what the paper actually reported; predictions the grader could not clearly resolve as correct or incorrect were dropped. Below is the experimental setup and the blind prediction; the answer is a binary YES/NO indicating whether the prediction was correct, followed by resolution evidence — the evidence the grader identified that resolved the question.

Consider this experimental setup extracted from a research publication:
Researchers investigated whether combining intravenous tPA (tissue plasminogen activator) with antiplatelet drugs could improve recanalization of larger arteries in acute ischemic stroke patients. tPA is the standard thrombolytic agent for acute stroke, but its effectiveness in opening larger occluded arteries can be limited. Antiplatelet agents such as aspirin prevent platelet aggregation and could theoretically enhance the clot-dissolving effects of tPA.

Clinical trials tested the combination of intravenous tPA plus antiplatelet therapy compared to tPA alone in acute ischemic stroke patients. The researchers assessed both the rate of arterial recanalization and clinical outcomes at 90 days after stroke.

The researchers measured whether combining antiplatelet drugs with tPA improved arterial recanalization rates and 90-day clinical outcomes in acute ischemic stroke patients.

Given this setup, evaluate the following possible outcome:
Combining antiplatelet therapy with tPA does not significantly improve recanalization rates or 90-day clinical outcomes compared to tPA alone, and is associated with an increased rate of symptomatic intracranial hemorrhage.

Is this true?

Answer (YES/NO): NO